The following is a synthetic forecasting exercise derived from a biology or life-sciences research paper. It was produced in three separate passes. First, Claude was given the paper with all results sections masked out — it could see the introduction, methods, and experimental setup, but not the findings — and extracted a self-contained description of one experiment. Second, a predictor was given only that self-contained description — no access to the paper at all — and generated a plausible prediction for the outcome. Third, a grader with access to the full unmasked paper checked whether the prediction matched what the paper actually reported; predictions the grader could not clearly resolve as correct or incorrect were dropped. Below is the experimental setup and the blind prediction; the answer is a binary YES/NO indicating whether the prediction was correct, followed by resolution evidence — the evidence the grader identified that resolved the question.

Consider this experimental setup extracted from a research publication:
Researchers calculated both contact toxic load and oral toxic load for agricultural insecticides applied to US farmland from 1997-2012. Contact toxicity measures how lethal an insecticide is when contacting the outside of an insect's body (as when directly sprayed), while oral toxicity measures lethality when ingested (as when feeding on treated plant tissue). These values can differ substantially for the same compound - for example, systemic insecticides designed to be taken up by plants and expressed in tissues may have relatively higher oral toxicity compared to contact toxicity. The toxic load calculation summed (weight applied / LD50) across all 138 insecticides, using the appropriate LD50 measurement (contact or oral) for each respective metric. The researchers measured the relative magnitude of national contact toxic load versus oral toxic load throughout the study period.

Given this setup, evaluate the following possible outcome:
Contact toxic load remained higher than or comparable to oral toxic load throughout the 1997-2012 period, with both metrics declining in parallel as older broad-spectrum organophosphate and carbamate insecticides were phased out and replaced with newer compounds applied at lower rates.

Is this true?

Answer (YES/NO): NO